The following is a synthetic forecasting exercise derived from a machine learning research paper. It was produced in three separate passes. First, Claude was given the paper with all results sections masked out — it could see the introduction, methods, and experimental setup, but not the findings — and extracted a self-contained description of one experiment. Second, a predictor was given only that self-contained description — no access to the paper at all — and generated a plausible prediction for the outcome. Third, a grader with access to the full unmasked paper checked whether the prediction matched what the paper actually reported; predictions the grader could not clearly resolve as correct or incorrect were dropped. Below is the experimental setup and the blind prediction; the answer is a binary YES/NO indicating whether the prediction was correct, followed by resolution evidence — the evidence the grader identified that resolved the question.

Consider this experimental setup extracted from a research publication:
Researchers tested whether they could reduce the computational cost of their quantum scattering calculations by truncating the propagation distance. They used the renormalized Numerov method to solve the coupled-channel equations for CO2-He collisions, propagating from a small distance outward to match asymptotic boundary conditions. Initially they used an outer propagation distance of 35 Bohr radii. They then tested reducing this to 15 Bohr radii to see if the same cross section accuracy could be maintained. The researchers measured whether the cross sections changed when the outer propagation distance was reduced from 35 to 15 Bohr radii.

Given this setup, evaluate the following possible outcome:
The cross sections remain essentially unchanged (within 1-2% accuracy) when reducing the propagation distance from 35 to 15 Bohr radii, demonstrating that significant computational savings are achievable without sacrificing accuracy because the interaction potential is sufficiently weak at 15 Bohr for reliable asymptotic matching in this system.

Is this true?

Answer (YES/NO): YES